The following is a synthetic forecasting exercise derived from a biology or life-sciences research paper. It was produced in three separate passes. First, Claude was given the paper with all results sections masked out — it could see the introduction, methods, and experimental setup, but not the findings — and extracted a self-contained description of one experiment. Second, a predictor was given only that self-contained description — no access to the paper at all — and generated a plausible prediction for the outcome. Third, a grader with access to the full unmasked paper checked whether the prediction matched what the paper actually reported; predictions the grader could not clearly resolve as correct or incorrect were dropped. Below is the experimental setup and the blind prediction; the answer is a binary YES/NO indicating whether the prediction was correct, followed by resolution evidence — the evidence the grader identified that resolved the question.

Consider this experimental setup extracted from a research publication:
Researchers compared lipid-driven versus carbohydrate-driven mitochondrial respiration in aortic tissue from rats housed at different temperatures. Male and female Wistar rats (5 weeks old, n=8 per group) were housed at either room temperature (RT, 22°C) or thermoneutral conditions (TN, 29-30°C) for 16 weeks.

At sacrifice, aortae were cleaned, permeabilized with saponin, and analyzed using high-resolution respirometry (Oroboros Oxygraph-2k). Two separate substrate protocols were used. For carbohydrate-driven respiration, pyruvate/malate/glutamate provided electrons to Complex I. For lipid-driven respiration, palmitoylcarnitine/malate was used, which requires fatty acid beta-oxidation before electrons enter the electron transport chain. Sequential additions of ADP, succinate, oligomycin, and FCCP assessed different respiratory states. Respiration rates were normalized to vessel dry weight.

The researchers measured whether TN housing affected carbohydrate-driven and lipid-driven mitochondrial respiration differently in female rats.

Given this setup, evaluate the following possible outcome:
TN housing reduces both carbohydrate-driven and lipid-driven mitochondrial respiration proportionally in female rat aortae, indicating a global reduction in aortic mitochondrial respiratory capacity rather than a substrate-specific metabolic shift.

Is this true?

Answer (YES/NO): NO